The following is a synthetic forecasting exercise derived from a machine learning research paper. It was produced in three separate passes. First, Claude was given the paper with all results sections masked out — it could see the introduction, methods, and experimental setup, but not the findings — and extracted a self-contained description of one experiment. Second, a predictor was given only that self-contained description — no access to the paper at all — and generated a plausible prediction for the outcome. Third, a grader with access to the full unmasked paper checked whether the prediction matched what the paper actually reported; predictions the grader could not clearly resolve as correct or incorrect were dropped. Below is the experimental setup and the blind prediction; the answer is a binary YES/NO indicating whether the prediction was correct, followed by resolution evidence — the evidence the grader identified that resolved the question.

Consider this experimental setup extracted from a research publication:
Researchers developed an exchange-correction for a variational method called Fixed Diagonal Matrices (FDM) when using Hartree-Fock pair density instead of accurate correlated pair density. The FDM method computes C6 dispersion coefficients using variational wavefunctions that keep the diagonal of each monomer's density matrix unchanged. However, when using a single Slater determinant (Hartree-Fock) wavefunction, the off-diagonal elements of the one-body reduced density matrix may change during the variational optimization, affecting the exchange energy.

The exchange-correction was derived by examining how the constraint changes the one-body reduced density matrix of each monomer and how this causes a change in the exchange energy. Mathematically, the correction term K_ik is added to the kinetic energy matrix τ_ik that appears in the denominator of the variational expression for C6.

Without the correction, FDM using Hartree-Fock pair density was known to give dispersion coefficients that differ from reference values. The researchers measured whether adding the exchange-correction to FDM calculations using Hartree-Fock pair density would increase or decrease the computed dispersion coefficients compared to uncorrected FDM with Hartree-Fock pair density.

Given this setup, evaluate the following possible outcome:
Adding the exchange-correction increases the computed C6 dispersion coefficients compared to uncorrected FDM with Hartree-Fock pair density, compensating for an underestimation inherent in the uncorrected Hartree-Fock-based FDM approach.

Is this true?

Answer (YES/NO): NO